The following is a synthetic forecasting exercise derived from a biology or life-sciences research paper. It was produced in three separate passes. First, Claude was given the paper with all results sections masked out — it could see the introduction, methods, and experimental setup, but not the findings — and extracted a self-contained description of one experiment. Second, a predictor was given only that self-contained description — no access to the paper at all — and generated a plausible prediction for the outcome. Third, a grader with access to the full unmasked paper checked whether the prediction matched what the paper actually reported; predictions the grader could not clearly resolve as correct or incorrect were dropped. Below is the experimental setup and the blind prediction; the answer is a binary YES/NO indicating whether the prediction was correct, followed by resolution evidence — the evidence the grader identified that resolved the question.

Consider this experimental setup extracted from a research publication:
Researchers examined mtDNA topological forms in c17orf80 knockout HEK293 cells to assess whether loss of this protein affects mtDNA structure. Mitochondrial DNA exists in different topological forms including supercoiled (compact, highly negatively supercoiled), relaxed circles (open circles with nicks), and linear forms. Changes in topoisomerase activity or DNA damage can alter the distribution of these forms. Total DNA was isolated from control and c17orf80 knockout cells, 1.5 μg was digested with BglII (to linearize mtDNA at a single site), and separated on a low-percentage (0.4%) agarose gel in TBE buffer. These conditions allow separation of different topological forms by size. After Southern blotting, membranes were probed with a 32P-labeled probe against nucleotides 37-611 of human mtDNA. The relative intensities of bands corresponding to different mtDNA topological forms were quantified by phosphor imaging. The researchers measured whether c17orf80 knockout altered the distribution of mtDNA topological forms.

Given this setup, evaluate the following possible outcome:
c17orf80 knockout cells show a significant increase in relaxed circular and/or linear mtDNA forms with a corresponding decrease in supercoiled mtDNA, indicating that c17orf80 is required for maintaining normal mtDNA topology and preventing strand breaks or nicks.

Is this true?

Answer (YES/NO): NO